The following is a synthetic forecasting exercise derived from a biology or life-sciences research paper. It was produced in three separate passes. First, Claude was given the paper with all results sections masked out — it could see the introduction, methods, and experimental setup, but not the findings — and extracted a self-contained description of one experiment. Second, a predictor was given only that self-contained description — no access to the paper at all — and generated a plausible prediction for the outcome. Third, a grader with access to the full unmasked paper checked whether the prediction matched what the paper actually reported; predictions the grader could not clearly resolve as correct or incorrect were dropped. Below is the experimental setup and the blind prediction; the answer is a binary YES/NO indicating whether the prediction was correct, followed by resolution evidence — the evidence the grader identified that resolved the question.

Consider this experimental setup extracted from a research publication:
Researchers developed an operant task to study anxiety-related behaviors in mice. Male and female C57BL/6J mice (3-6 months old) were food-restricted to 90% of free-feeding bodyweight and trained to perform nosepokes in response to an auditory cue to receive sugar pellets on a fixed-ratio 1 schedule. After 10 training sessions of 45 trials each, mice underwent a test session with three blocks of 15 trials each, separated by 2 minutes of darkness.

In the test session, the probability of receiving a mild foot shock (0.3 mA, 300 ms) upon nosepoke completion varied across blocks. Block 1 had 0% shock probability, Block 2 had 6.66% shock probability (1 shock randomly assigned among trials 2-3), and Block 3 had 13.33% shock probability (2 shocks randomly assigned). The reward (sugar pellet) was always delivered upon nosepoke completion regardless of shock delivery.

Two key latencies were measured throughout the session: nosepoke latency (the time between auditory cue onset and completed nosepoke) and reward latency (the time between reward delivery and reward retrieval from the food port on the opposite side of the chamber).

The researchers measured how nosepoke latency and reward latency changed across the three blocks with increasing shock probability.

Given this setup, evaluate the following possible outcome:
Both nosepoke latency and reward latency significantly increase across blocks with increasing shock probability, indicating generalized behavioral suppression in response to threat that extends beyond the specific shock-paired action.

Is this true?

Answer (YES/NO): NO